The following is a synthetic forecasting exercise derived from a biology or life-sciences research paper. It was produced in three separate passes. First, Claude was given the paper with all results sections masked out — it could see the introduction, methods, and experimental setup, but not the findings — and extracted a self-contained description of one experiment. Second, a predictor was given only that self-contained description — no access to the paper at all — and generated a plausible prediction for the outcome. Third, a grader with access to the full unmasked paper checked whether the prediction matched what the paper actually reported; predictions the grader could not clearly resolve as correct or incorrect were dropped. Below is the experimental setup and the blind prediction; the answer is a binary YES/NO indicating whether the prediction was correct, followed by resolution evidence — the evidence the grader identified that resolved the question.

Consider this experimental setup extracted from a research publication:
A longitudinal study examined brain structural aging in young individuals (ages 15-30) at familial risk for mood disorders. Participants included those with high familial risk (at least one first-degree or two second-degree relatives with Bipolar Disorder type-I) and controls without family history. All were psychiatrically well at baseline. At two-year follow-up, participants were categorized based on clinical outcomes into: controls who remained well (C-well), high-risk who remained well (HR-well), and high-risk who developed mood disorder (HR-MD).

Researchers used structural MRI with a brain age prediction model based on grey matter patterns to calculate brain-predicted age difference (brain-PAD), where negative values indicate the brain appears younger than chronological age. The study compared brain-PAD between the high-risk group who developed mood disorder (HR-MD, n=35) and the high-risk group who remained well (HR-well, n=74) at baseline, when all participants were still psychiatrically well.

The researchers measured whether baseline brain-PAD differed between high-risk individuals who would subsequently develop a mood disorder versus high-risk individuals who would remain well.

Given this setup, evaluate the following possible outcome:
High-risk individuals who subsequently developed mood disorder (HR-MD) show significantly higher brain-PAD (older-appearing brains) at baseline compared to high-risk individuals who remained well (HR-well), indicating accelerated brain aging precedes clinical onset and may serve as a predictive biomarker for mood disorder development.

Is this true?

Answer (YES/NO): NO